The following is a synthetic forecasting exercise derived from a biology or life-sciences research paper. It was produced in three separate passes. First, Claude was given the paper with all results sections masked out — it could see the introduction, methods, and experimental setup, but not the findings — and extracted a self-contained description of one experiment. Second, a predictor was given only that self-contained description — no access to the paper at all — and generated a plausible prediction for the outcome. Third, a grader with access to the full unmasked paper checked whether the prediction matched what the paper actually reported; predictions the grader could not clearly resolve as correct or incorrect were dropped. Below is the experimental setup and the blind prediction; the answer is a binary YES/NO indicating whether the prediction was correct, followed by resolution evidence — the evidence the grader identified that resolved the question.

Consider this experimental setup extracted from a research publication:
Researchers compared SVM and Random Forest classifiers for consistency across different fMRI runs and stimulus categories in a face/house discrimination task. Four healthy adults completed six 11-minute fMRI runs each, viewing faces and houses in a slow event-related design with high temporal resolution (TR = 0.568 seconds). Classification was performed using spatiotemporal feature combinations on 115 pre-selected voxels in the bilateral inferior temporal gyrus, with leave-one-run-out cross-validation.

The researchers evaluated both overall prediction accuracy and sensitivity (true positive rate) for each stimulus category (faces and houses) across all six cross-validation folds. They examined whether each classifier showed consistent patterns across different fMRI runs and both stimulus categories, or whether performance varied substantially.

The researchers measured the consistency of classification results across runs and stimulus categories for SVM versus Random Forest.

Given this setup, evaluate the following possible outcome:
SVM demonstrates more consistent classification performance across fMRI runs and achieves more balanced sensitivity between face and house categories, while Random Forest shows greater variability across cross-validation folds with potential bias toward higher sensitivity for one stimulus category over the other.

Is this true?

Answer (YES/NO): NO